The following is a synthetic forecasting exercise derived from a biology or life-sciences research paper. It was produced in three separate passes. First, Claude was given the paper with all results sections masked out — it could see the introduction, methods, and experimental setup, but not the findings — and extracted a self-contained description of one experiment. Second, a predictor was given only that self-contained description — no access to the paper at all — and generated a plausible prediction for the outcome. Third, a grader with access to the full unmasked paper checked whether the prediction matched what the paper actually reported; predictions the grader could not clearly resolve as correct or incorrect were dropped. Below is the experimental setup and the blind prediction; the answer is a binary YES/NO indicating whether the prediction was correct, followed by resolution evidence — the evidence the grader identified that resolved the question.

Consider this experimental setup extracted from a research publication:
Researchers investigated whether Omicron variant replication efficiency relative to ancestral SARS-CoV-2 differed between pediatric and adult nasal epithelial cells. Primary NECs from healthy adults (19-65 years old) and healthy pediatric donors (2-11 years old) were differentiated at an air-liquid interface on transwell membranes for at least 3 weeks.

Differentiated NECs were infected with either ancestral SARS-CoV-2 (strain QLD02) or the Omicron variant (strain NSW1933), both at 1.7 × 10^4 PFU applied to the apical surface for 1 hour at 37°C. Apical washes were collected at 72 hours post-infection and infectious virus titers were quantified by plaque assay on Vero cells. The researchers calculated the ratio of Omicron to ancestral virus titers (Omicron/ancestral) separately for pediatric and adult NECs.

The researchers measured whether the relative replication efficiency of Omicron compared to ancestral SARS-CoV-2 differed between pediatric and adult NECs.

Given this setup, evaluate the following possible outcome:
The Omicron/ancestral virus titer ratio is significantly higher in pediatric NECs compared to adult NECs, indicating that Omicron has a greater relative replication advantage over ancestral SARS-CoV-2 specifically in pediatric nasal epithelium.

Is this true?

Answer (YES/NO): YES